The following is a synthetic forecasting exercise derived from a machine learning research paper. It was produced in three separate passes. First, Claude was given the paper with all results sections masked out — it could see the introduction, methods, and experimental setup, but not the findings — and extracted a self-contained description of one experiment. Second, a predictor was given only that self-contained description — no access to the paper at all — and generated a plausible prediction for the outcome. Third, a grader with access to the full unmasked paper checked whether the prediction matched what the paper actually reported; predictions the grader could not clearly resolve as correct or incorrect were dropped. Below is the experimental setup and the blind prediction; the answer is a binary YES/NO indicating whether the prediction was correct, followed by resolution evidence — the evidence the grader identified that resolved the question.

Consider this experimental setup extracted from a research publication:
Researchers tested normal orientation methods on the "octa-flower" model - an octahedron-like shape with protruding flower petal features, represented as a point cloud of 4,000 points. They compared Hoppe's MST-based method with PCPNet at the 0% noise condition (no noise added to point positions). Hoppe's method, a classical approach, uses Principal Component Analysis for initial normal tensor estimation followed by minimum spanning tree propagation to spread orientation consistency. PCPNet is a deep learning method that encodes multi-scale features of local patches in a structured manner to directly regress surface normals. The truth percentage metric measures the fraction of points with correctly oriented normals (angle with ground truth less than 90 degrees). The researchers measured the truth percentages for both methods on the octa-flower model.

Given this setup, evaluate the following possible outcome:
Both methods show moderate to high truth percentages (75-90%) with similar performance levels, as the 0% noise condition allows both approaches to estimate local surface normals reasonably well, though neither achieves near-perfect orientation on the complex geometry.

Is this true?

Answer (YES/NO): NO